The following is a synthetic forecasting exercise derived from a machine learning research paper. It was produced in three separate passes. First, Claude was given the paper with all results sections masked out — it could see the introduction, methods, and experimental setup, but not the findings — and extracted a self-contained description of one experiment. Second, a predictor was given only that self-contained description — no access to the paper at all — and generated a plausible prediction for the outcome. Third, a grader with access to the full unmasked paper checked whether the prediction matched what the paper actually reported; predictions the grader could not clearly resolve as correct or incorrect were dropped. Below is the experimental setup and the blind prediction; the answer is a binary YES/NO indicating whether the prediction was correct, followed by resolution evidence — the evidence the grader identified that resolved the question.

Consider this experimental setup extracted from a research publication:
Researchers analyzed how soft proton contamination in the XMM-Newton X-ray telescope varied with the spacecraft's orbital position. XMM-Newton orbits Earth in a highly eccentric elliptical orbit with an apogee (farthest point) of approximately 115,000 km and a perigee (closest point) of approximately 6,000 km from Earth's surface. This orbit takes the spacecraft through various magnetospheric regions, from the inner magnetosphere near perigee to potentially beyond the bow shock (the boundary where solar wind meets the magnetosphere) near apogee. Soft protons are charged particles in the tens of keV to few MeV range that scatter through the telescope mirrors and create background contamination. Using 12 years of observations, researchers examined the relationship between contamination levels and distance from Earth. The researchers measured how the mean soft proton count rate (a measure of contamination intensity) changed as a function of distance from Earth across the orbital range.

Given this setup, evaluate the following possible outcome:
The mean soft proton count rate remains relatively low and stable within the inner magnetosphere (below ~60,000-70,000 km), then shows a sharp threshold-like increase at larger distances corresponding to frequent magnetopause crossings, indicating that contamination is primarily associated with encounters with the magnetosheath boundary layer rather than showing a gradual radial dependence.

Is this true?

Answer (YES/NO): NO